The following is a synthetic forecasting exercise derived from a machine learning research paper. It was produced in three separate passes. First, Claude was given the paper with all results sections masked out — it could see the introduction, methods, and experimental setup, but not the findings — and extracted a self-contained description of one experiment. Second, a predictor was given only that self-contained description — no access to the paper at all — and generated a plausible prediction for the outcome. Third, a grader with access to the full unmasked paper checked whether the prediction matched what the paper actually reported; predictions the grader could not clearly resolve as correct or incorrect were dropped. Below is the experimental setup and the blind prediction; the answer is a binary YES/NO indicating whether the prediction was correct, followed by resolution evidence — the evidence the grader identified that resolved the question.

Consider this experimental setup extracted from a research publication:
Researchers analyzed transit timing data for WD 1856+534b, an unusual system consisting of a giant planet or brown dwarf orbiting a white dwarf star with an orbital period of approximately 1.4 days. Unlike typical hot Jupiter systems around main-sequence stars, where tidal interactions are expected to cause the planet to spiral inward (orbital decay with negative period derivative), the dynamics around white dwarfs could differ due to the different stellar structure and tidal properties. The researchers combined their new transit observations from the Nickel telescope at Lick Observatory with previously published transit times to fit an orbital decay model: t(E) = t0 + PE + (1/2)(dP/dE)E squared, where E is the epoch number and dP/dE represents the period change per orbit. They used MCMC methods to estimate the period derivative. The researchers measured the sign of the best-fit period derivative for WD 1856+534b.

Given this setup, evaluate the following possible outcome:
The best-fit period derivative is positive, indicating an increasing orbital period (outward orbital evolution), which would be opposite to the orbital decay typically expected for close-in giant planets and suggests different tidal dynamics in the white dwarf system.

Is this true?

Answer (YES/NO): YES